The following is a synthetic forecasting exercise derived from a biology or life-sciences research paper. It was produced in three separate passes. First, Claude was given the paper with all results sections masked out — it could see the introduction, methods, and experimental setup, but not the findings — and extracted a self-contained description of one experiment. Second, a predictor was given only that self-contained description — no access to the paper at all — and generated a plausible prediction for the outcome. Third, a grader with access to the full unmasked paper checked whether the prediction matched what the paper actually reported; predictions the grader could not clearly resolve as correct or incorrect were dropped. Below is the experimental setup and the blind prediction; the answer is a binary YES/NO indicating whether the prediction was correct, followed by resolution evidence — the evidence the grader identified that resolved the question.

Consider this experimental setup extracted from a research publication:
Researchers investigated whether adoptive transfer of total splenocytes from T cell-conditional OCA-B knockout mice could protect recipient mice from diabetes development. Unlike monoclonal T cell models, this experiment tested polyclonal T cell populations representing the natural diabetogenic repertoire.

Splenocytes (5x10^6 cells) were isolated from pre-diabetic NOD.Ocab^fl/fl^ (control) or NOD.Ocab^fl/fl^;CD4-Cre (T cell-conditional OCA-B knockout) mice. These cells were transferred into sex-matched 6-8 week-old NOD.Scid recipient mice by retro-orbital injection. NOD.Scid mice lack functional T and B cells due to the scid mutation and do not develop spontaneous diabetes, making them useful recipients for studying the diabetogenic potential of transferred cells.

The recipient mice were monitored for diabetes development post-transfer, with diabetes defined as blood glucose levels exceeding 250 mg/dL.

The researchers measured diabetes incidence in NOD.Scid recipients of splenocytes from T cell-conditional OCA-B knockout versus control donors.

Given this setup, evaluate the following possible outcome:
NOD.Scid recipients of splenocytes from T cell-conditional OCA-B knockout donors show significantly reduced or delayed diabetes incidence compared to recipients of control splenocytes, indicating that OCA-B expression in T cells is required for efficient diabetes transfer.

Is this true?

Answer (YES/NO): YES